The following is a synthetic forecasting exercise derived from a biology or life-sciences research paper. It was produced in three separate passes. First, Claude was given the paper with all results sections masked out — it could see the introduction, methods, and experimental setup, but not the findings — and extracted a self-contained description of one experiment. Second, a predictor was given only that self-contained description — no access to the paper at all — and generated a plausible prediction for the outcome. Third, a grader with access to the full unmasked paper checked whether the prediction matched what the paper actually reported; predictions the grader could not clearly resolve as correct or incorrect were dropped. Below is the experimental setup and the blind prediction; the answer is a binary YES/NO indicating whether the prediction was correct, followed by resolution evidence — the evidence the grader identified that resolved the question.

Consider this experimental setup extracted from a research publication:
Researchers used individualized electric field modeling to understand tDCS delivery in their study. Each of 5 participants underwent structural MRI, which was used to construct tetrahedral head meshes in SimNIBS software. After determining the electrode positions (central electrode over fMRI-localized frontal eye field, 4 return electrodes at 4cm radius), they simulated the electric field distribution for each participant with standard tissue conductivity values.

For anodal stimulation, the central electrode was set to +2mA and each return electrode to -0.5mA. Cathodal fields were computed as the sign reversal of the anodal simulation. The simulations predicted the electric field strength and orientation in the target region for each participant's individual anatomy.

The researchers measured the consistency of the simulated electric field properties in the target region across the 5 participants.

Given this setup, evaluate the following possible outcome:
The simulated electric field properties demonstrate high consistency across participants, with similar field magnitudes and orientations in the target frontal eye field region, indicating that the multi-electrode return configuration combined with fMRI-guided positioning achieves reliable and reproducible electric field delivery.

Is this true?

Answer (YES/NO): NO